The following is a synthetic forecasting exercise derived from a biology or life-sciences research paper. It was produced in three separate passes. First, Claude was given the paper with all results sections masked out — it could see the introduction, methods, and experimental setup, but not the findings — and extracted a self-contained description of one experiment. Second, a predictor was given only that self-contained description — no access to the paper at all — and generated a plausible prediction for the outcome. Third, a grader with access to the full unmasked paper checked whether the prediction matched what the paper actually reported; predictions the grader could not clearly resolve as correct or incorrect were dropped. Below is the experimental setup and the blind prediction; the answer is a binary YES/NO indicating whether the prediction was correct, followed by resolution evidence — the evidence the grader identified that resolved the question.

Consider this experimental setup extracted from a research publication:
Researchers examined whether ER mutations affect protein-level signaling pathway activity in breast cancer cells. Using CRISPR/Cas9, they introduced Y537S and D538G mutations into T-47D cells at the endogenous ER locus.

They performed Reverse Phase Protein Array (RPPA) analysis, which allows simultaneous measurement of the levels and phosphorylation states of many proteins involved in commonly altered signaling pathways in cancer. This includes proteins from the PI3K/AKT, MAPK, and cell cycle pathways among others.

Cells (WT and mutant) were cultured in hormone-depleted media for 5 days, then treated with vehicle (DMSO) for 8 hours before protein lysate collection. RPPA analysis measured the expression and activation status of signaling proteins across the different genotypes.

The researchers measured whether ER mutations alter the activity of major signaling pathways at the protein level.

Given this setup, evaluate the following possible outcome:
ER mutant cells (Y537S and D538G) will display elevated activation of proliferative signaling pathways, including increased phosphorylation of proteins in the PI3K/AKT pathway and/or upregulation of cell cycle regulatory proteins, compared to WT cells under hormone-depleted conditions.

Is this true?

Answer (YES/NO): YES